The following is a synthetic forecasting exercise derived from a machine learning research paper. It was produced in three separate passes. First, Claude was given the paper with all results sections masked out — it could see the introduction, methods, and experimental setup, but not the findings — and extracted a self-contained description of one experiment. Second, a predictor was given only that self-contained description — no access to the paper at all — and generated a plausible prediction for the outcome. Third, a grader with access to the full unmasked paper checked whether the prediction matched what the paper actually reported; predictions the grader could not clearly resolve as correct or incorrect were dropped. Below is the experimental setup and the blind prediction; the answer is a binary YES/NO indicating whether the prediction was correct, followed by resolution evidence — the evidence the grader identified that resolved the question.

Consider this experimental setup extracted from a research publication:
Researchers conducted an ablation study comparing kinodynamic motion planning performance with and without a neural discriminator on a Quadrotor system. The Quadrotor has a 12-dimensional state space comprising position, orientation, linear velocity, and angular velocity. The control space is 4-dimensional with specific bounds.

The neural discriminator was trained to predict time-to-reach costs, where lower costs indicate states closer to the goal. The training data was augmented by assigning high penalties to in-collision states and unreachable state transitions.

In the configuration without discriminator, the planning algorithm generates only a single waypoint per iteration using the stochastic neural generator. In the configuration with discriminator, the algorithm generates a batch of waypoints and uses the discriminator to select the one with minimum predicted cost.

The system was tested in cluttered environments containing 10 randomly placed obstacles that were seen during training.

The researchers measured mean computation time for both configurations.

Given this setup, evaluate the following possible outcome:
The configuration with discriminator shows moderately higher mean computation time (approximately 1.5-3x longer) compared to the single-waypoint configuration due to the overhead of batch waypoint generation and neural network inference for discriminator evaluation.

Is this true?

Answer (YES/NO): NO